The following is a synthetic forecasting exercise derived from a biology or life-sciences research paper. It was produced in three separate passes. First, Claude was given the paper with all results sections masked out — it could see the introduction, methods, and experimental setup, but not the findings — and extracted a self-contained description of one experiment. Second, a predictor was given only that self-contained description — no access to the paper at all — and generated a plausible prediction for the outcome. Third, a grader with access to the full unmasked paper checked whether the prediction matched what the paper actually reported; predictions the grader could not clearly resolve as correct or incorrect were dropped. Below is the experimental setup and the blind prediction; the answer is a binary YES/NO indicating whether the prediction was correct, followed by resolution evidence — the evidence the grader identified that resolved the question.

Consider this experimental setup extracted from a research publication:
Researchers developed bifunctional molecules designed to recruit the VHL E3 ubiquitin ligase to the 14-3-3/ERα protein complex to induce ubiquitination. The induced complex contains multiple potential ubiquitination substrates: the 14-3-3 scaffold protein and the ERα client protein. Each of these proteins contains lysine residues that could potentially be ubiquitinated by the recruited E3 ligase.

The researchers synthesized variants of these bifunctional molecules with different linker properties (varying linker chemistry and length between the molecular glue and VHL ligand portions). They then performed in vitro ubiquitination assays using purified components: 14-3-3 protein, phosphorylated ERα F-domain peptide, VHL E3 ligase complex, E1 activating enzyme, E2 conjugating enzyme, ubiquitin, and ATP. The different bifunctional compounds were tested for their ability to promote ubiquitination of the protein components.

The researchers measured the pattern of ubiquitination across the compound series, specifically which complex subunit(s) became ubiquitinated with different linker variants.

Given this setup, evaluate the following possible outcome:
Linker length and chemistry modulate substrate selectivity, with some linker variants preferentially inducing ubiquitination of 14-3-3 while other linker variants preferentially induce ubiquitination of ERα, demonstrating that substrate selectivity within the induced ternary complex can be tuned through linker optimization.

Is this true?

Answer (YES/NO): YES